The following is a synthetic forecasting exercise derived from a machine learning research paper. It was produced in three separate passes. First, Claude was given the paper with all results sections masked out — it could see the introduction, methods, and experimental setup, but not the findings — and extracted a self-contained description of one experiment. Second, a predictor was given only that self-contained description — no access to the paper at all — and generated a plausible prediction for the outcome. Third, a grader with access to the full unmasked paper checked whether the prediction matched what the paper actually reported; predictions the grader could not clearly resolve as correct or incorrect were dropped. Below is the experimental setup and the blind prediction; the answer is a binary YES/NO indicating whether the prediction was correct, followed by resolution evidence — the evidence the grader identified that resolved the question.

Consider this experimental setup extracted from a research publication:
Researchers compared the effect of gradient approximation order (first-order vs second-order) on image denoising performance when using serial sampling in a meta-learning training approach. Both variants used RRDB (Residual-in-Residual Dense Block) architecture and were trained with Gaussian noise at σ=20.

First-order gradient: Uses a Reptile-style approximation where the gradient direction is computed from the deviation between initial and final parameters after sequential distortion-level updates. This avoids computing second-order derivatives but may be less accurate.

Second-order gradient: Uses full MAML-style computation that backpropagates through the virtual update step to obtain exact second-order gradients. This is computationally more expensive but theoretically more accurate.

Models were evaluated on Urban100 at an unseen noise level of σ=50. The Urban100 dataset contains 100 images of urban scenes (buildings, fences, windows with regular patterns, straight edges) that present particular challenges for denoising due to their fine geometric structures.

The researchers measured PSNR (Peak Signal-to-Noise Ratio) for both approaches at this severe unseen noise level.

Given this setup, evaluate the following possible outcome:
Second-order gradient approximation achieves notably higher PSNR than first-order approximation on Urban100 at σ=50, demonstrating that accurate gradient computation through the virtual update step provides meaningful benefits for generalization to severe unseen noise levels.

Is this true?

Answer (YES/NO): NO